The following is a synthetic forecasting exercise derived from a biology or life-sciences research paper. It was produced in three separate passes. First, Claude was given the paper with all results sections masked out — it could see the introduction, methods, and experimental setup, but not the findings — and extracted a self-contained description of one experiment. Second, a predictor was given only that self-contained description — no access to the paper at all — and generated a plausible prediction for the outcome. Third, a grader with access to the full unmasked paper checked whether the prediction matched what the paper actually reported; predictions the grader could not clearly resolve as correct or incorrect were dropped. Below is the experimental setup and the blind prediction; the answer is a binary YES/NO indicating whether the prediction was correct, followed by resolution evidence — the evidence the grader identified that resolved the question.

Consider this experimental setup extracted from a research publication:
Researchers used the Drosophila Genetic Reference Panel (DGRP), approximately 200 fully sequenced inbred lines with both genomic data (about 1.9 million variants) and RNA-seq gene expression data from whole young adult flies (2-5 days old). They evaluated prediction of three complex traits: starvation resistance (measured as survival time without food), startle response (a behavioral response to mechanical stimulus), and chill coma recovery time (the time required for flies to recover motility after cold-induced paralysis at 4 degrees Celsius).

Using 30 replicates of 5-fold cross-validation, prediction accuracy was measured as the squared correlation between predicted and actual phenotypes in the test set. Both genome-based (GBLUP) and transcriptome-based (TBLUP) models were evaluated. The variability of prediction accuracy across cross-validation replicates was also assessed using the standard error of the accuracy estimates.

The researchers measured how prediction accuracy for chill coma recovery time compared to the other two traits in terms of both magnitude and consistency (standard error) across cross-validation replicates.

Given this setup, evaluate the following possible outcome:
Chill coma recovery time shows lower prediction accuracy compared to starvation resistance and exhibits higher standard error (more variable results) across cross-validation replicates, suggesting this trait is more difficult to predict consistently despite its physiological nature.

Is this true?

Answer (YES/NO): YES